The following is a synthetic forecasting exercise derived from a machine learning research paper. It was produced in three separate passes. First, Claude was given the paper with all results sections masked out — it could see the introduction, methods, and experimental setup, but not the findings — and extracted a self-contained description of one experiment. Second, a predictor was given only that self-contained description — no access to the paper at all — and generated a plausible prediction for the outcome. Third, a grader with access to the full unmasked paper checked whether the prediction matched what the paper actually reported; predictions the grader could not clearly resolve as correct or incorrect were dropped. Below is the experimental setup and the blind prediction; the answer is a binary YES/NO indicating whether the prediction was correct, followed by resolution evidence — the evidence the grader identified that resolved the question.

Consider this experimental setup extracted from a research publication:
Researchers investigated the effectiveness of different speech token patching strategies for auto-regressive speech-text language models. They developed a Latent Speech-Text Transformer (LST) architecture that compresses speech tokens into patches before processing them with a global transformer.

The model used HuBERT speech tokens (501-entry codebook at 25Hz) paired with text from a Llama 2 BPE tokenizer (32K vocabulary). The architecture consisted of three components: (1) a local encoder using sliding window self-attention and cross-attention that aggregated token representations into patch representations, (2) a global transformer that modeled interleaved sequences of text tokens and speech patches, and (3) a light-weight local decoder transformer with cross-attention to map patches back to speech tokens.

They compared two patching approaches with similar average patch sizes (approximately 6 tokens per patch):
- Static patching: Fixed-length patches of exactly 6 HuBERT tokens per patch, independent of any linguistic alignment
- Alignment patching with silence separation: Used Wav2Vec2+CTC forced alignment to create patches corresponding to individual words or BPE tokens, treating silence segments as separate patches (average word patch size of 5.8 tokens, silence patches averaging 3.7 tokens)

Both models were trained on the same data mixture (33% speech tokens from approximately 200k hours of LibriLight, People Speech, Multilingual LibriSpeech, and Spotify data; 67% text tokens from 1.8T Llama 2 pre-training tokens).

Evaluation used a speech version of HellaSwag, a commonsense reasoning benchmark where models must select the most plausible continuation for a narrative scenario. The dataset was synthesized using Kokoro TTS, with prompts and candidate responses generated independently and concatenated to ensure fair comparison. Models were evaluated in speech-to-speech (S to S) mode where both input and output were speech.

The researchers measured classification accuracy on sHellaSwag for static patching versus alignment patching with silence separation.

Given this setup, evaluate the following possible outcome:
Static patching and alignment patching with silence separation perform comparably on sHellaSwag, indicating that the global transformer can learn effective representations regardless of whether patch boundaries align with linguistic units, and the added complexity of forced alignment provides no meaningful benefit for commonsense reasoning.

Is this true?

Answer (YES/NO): NO